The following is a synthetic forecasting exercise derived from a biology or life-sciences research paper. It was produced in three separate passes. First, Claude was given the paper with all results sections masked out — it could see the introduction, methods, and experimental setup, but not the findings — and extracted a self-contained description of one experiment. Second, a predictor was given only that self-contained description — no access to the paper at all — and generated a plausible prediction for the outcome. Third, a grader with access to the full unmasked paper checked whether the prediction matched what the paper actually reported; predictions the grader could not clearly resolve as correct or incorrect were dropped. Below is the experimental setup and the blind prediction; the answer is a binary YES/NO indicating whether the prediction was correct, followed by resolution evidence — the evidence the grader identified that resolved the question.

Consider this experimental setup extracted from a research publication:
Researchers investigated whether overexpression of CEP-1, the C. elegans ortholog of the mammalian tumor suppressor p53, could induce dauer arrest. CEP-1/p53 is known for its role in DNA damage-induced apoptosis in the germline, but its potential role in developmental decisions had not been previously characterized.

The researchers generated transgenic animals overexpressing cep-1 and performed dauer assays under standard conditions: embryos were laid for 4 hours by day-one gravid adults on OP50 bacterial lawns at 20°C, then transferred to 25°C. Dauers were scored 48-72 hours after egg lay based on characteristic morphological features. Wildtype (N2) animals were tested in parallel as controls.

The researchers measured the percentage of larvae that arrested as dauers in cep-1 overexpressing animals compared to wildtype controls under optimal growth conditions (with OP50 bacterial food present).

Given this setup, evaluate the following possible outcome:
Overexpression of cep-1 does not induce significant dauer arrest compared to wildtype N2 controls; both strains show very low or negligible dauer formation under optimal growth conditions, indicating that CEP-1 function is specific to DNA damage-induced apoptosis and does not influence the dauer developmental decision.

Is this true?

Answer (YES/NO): NO